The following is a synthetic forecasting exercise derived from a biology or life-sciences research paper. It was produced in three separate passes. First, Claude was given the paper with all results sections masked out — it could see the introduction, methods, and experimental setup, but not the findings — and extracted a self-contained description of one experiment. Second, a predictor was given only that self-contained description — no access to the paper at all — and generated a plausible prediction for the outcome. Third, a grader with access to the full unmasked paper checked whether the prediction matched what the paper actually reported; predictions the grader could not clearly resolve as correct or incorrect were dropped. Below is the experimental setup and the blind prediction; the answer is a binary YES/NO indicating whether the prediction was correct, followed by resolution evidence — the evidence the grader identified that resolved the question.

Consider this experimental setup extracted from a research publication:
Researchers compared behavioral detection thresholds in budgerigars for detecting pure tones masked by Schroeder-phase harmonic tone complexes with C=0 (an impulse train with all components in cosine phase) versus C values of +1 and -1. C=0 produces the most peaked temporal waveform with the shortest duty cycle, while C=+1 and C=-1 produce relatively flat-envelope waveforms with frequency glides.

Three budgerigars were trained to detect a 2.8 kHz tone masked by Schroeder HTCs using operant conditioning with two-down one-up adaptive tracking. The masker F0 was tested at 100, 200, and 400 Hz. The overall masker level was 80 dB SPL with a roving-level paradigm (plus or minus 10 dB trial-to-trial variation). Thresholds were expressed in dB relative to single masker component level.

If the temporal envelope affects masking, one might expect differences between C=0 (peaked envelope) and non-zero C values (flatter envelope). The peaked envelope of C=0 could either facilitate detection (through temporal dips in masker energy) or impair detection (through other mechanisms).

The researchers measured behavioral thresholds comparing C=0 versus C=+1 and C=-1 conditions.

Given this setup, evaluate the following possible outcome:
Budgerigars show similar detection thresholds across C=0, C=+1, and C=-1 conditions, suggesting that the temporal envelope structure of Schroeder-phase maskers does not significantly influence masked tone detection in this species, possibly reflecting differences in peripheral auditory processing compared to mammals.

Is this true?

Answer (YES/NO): NO